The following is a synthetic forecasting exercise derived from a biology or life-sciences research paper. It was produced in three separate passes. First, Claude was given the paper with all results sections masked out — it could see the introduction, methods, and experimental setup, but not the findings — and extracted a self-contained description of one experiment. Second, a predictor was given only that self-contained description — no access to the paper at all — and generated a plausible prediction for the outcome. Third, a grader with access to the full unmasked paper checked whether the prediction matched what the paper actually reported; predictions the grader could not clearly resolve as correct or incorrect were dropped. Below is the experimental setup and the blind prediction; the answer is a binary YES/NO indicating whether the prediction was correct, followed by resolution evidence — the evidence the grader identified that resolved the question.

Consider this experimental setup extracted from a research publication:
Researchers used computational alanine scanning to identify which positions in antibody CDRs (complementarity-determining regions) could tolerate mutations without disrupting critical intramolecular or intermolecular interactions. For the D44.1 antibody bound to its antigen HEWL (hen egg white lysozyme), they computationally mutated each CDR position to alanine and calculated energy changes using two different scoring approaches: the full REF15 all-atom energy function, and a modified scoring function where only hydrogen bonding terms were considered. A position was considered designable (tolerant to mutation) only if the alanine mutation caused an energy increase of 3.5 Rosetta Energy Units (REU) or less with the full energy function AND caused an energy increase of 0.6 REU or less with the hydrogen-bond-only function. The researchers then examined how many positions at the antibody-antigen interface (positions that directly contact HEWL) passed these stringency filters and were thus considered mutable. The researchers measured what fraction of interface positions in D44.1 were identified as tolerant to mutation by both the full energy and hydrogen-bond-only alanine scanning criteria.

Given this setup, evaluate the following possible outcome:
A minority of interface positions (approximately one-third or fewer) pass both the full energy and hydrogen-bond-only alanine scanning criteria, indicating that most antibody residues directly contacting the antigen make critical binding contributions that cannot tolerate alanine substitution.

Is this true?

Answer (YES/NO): YES